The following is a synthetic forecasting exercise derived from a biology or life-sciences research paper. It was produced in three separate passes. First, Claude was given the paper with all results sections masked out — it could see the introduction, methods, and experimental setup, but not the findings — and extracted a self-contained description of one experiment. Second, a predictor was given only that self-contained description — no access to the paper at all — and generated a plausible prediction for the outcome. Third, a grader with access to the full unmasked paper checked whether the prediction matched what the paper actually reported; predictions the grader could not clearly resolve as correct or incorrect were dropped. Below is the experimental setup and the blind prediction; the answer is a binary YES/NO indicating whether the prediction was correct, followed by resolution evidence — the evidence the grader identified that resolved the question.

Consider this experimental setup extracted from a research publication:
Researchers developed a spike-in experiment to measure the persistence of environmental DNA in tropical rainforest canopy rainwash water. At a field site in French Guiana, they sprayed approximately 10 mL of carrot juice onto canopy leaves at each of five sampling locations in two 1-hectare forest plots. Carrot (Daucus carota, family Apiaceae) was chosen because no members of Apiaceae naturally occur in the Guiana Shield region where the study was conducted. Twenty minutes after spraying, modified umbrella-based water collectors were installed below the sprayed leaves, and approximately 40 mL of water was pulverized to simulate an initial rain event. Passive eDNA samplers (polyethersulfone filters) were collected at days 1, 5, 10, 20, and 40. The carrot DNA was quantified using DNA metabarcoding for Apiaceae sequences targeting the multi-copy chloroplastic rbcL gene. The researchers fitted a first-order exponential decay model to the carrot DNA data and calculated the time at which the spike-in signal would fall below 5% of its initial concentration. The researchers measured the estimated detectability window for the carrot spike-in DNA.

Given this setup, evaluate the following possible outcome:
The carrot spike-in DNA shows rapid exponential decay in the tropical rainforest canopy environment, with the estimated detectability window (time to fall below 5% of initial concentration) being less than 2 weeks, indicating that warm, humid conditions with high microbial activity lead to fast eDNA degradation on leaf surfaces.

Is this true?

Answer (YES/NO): NO